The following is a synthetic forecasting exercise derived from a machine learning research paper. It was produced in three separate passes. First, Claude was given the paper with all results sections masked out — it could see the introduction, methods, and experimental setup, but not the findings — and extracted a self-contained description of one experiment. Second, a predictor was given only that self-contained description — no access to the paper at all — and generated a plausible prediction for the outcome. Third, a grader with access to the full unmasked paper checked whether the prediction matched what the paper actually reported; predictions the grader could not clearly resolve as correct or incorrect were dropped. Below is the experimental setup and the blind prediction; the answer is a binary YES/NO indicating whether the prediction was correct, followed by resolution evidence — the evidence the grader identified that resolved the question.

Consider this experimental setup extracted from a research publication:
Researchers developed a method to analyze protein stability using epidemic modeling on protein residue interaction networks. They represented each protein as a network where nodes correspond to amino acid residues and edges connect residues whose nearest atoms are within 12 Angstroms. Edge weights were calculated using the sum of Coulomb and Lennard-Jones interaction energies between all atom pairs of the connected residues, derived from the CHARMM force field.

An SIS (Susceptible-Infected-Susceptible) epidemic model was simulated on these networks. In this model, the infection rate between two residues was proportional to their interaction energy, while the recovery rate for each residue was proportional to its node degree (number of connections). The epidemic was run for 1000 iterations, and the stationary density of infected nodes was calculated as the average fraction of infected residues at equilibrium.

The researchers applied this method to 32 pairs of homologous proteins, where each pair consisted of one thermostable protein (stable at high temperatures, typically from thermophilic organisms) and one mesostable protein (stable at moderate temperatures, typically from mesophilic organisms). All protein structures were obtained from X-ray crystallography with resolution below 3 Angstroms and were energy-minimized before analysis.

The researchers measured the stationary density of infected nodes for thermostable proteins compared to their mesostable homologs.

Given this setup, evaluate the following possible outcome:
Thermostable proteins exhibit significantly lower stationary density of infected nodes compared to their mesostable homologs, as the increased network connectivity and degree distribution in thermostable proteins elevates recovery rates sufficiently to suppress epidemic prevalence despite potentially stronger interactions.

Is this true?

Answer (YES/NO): NO